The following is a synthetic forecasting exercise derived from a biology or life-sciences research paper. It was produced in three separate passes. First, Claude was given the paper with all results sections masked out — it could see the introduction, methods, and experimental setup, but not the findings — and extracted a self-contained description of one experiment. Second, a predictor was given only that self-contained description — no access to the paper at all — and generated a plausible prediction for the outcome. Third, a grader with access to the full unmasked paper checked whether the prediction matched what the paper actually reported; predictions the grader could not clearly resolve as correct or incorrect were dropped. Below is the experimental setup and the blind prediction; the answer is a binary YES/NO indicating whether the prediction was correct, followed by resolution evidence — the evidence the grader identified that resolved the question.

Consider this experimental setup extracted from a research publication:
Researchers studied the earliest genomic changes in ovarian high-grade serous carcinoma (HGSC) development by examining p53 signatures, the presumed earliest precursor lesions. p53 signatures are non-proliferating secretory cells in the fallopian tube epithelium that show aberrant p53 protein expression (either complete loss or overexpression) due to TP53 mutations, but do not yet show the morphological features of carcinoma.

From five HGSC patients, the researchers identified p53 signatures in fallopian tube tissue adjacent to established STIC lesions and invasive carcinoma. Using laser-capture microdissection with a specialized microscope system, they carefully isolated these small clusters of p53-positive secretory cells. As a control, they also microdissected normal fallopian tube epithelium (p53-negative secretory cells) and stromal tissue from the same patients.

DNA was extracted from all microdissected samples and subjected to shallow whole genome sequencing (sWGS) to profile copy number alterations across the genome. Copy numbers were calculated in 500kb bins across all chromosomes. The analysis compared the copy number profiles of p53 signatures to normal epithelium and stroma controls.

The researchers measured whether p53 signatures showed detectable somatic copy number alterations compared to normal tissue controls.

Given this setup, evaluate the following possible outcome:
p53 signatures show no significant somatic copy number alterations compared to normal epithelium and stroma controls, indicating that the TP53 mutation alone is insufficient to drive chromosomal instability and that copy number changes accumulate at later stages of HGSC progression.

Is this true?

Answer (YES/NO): NO